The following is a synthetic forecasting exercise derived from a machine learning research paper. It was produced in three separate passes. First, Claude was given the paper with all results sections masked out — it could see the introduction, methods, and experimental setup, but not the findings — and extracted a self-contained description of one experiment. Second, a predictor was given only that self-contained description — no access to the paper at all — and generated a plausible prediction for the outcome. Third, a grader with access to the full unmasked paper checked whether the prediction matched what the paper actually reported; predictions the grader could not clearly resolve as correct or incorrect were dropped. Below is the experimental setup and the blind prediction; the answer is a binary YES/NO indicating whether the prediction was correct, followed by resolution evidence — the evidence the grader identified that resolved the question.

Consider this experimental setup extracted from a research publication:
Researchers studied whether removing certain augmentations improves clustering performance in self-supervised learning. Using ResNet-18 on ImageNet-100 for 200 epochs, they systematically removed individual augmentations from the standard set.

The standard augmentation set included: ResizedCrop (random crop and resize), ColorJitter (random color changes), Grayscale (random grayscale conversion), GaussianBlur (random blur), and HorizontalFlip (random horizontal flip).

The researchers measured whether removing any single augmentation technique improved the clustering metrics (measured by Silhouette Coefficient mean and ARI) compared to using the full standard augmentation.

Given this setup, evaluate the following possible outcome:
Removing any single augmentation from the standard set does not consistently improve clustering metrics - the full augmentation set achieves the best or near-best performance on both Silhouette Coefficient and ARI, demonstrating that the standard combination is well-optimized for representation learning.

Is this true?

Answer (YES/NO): NO